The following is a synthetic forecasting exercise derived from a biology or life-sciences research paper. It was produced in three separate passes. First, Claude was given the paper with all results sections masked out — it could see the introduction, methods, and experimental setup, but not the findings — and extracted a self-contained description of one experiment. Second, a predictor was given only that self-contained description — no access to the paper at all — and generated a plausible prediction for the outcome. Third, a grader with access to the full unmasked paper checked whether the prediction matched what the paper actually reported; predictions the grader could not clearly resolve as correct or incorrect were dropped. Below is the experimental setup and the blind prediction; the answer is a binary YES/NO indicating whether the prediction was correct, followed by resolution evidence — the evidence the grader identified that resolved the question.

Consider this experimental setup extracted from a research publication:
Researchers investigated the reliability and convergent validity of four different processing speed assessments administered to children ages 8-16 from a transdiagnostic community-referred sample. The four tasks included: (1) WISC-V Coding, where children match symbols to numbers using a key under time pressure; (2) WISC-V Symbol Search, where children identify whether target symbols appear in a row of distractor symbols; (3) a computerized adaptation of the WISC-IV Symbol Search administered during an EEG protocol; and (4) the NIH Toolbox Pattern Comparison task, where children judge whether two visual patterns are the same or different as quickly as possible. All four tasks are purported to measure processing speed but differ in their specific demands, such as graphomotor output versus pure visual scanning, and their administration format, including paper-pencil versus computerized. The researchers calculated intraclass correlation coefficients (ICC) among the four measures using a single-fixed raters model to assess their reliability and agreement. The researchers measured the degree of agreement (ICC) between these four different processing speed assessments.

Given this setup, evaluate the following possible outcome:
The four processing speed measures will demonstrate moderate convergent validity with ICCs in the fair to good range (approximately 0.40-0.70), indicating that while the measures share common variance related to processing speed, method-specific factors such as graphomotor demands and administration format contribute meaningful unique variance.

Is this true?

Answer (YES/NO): NO